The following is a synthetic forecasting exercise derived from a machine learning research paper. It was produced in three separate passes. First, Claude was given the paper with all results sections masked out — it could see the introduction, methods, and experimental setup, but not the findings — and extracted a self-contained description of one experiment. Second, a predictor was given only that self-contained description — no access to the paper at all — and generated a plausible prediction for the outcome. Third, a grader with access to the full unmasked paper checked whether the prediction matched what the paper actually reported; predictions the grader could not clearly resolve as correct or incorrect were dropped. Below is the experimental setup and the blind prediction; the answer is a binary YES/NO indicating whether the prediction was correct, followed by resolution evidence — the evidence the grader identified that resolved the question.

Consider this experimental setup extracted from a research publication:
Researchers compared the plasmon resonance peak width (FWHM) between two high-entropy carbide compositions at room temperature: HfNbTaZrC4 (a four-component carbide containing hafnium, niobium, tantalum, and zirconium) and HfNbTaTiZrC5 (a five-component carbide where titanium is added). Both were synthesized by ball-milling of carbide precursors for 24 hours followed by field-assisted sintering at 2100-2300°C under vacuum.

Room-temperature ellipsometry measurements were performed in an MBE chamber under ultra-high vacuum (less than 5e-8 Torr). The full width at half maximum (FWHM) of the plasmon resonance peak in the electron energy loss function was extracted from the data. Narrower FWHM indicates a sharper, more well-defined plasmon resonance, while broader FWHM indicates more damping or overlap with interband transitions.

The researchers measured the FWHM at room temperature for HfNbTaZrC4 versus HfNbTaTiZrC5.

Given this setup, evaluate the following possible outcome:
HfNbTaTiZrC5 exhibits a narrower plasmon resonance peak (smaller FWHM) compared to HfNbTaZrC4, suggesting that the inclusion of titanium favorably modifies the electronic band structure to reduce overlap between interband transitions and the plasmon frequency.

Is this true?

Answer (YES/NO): YES